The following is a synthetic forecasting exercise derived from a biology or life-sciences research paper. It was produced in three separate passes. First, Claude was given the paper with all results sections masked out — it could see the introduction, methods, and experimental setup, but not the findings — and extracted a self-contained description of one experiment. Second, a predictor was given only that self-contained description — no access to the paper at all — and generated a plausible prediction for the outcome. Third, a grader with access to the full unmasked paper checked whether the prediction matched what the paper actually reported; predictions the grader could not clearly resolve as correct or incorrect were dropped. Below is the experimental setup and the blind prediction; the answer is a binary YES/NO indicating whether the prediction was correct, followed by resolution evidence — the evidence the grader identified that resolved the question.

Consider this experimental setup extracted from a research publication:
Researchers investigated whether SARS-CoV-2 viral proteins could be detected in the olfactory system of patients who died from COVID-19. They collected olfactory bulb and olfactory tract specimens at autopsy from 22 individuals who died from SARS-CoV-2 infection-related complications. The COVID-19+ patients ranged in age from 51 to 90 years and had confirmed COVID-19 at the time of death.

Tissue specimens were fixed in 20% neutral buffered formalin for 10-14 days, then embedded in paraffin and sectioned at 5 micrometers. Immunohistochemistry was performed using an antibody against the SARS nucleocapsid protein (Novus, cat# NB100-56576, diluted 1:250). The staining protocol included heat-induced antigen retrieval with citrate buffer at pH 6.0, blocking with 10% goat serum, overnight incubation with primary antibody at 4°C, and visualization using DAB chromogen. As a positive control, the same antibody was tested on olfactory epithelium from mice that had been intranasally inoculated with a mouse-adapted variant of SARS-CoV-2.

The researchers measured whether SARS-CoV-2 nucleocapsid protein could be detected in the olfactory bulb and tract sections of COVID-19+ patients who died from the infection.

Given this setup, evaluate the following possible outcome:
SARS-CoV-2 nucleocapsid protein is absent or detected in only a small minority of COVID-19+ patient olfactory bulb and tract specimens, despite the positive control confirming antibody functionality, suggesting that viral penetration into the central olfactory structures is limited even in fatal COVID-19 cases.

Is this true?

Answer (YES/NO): YES